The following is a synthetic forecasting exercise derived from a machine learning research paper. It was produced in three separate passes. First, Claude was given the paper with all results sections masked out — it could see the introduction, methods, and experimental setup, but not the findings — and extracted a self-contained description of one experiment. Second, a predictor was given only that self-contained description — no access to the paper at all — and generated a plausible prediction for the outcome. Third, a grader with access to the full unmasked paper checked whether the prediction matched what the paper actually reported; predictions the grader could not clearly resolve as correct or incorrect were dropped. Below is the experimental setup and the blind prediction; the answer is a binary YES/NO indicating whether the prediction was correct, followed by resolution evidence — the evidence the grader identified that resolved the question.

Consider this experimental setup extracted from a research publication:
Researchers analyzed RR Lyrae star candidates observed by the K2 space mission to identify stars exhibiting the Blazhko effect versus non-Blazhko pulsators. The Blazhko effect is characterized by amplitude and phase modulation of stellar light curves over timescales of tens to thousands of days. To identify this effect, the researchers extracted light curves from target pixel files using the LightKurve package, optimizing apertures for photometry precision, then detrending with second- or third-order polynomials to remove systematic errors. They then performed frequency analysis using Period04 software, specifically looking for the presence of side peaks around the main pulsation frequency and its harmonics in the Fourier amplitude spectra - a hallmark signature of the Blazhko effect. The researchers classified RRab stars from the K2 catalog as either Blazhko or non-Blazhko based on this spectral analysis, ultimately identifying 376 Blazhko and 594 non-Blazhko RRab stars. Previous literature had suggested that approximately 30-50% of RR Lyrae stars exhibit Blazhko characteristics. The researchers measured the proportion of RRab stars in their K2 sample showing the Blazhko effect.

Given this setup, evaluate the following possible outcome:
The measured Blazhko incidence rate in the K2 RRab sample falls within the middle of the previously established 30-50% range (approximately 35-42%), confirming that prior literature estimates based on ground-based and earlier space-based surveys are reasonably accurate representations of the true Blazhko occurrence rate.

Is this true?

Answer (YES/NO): YES